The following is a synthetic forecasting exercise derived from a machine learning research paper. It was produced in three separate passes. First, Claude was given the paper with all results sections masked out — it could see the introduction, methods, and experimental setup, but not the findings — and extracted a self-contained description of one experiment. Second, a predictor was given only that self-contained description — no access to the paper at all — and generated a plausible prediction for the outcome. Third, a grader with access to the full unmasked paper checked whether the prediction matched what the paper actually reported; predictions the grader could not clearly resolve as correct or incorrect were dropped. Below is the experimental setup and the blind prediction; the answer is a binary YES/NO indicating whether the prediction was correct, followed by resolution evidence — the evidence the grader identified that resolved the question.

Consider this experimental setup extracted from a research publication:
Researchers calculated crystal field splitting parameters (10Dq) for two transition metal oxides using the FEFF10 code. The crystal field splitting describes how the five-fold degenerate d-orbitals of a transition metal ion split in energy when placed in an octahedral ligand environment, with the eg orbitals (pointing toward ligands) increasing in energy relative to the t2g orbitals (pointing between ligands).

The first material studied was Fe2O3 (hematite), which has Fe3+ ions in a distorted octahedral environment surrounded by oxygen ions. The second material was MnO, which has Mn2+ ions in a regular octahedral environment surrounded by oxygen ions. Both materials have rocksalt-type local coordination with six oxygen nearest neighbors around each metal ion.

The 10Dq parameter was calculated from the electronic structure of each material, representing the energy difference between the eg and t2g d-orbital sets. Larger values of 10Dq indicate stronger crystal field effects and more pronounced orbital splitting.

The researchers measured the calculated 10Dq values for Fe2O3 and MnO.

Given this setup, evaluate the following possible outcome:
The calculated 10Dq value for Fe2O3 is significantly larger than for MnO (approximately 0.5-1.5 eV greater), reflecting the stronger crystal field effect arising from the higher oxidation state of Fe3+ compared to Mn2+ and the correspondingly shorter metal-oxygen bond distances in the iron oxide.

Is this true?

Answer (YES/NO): NO